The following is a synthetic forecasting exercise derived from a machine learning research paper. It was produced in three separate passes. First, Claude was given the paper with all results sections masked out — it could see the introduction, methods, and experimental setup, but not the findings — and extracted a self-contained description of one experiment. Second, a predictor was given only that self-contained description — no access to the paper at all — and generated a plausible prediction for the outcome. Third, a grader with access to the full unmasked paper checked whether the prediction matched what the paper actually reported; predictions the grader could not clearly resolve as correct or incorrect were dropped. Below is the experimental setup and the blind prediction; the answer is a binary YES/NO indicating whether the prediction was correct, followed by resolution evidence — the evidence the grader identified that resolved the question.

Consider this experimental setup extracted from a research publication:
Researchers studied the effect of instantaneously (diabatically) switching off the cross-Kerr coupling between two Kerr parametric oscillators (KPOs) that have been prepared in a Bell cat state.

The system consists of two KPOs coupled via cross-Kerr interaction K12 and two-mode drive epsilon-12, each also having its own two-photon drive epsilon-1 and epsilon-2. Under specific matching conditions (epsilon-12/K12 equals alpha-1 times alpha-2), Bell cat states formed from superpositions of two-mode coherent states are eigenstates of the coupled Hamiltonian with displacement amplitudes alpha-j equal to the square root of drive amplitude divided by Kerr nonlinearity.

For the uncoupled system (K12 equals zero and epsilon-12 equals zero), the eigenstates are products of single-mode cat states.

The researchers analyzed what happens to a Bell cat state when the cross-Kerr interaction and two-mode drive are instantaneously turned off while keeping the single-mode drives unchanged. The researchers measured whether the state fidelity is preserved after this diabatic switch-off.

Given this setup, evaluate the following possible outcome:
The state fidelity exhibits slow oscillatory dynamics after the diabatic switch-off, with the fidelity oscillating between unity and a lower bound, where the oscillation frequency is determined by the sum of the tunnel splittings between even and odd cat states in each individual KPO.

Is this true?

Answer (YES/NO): NO